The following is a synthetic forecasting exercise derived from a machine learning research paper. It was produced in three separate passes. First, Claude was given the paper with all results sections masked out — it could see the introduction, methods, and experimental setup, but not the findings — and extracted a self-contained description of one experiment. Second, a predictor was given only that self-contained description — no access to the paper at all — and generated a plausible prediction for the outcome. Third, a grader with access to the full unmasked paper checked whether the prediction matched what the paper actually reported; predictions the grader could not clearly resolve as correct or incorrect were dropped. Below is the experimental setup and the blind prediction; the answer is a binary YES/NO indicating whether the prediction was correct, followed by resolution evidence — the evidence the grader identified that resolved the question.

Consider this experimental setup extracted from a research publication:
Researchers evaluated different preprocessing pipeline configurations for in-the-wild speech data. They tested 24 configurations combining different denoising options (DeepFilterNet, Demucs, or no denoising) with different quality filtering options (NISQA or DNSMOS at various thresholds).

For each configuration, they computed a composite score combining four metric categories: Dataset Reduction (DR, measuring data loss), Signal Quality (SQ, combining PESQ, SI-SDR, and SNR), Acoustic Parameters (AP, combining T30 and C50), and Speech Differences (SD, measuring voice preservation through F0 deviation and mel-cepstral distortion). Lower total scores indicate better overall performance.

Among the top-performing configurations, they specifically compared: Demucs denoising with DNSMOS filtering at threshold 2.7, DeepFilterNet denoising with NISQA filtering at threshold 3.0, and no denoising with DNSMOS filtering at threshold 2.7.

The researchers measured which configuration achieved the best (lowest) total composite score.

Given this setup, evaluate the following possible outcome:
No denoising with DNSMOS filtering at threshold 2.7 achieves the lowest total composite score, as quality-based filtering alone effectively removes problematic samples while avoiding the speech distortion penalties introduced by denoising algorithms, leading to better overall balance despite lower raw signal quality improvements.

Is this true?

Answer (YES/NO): NO